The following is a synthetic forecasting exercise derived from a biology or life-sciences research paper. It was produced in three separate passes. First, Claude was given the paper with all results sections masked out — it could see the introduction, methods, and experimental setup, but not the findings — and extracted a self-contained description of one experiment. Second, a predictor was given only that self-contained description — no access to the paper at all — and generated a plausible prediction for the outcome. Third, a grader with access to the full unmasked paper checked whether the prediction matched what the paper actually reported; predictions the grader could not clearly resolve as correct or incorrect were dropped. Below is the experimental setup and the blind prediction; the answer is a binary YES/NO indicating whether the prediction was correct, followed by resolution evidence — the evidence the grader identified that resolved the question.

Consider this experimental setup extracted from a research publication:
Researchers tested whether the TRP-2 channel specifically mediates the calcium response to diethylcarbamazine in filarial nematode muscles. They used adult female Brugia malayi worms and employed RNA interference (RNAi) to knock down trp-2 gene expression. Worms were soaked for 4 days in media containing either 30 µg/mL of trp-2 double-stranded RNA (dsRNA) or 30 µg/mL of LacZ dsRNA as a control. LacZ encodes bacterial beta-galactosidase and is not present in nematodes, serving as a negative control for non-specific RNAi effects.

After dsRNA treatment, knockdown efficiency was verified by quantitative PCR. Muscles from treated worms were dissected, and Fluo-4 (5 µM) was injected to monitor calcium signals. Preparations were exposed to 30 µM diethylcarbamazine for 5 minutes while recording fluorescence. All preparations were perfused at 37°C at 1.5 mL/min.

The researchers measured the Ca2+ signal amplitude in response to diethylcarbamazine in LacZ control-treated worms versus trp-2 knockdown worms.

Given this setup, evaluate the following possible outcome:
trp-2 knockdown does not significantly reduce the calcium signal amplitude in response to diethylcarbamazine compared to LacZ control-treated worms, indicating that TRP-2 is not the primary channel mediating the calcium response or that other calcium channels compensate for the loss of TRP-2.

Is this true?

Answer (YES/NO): NO